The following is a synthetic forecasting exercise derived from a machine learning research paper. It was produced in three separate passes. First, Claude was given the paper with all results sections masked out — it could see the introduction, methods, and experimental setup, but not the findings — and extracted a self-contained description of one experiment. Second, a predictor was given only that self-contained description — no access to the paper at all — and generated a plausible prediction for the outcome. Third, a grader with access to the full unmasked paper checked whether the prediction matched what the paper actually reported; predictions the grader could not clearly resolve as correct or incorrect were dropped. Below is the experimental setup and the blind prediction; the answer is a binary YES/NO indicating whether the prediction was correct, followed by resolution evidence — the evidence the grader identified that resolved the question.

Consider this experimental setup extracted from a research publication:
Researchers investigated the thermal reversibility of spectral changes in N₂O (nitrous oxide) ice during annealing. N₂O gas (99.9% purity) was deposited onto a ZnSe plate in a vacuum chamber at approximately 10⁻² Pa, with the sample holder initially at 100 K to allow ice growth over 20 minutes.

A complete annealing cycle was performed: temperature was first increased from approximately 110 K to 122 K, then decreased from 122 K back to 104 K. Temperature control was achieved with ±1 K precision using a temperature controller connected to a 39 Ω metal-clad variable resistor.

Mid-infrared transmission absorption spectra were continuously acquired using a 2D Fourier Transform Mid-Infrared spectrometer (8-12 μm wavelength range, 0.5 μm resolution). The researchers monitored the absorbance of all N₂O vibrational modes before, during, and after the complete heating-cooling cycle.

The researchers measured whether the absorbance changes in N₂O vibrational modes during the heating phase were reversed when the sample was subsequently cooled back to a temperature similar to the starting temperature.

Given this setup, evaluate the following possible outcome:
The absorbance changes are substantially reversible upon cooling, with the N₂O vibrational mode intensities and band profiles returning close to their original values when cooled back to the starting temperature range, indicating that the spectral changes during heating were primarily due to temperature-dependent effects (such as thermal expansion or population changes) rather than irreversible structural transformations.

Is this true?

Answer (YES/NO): NO